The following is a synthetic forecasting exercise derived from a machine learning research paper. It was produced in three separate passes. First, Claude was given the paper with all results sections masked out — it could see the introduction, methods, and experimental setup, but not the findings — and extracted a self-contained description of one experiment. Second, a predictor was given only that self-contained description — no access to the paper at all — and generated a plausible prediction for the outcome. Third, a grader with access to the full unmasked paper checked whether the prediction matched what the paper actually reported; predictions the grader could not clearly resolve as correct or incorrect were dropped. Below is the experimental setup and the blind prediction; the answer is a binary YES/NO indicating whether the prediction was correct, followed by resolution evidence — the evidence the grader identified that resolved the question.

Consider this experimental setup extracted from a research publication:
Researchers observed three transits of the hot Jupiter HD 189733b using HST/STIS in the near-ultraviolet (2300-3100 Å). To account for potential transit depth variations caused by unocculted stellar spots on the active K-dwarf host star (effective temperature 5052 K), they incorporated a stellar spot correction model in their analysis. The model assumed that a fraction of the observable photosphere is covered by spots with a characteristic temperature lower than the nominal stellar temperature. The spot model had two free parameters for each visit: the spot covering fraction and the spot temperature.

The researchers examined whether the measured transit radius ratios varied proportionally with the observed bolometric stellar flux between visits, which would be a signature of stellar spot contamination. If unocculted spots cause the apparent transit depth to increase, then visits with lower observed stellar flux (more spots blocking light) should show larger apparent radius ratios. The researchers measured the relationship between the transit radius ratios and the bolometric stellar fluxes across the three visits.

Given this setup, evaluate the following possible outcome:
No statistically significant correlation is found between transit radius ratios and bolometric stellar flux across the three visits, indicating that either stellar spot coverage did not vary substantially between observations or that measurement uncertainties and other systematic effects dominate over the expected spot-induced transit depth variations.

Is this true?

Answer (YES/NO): NO